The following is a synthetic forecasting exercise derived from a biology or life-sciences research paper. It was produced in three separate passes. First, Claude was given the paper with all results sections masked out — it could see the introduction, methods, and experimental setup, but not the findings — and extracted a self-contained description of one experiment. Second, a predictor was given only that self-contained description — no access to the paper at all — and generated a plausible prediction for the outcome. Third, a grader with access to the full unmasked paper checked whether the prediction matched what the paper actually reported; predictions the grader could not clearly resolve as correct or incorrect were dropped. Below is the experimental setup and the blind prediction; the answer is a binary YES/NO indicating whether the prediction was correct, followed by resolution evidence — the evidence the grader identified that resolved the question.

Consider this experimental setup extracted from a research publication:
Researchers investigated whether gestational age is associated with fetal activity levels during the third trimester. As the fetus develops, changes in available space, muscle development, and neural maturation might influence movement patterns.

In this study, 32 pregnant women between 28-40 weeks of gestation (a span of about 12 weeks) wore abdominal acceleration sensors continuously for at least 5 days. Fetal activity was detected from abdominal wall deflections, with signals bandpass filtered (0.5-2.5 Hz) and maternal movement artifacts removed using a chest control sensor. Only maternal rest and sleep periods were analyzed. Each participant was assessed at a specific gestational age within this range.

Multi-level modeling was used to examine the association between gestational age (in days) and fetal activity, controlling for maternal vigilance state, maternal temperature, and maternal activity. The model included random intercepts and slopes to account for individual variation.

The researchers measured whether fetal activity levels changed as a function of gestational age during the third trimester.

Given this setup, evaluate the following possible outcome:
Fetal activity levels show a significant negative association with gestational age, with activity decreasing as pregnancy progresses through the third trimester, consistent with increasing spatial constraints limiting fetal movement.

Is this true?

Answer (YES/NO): NO